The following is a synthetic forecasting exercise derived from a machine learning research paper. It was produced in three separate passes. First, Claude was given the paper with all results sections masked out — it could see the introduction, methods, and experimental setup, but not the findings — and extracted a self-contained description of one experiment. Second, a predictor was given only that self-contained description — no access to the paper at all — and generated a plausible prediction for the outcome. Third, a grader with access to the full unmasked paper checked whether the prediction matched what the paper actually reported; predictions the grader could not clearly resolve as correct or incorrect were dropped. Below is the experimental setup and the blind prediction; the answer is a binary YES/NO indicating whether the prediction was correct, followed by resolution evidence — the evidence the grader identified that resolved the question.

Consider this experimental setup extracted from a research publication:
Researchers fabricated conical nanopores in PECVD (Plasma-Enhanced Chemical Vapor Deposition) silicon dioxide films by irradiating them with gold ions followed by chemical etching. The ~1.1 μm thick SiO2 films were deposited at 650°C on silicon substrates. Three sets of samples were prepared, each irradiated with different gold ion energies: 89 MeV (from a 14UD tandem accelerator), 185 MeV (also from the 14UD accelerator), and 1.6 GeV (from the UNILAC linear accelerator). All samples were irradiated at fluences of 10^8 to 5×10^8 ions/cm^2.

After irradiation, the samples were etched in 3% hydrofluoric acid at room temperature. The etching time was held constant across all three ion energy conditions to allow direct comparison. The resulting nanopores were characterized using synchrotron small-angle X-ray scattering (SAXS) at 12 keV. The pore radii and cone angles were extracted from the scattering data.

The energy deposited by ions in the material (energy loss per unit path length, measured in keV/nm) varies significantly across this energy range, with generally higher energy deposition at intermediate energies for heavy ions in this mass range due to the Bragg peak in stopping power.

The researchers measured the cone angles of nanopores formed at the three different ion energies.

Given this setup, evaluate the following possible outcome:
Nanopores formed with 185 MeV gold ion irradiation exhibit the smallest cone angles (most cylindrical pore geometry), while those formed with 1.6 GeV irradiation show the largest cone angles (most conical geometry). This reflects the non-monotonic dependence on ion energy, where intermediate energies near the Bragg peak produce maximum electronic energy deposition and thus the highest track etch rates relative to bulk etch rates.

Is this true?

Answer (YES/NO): NO